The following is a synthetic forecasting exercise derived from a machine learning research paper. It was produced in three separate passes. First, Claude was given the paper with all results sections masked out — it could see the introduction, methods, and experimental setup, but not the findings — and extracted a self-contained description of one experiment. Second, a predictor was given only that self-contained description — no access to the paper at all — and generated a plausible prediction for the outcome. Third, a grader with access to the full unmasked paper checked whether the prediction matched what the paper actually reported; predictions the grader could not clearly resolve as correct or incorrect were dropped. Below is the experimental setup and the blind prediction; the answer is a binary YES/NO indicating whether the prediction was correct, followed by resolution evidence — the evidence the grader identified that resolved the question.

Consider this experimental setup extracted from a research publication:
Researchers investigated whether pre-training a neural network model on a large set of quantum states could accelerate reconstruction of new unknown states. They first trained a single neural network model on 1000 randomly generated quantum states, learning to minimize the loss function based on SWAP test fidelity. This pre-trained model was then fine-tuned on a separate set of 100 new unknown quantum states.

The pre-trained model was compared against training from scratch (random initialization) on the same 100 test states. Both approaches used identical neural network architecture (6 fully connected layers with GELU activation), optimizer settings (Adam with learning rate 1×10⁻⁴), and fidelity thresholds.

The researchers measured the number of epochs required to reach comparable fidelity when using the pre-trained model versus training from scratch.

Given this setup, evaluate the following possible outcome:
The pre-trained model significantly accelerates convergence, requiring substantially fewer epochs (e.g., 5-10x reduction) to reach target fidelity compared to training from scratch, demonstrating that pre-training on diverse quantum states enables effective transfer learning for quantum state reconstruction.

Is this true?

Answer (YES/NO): NO